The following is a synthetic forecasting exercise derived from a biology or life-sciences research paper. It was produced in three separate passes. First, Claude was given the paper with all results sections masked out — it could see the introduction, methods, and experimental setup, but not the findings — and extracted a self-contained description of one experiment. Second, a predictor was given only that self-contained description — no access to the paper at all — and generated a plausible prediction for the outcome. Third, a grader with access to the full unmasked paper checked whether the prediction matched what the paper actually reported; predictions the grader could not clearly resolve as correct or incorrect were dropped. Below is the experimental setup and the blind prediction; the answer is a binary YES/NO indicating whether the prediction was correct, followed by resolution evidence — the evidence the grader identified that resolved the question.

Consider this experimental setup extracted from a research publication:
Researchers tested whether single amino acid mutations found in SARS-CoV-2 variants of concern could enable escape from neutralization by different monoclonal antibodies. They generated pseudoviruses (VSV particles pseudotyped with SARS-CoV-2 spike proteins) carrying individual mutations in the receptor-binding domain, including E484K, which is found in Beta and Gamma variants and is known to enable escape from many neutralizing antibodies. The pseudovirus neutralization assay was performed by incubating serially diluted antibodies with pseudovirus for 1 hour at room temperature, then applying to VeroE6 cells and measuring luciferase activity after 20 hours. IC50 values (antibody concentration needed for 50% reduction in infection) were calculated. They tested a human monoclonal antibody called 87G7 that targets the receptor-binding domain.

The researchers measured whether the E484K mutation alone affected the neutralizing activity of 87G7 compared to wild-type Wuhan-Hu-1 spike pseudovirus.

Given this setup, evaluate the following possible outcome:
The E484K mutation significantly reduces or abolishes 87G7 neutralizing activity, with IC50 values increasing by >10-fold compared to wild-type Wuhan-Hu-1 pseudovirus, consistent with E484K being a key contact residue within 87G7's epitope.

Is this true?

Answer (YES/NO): NO